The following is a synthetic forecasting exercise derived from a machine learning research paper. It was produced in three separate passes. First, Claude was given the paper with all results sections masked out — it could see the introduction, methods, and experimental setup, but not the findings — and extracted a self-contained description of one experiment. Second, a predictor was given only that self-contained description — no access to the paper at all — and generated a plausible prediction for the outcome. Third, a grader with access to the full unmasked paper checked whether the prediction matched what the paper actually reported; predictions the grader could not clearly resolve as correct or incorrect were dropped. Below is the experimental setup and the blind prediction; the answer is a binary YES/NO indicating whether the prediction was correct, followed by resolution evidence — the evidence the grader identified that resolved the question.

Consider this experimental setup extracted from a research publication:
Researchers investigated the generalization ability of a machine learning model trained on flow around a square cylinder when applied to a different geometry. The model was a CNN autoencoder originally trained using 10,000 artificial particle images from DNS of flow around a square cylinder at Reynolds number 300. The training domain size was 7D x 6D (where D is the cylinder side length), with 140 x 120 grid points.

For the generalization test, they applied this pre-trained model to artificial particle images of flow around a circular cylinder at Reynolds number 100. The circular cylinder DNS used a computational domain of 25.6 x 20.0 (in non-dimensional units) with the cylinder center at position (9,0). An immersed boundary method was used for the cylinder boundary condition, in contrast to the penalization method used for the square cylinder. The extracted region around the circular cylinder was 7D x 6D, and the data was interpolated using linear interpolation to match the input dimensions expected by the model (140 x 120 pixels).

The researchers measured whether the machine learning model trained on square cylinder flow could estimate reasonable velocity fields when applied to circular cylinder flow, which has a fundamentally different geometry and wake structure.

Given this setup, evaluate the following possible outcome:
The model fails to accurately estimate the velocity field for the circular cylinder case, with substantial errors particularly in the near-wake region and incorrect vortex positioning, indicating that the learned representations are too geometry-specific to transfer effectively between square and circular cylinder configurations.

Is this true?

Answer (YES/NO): YES